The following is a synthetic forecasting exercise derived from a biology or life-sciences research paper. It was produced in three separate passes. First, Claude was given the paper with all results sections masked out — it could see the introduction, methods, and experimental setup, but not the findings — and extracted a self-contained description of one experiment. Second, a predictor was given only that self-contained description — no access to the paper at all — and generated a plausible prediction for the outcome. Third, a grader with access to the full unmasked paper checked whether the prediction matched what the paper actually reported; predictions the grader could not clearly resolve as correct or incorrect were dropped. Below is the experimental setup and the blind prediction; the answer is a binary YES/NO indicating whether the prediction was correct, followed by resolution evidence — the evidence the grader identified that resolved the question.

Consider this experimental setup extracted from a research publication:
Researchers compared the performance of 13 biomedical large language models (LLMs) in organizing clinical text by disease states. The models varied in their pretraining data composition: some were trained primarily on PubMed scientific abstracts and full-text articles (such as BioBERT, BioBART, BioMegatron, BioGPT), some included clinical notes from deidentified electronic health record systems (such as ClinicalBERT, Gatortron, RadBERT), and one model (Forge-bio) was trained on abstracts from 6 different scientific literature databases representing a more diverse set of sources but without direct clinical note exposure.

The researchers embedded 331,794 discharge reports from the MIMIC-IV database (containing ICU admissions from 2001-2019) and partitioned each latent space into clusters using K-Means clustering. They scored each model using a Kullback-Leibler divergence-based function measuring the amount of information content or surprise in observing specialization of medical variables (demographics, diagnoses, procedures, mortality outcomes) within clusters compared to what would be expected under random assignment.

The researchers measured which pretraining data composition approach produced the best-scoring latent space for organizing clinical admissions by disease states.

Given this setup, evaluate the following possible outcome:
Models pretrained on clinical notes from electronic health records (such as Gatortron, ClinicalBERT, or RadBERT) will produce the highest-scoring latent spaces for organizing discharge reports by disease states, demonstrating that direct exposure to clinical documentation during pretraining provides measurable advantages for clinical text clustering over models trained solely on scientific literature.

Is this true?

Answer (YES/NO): NO